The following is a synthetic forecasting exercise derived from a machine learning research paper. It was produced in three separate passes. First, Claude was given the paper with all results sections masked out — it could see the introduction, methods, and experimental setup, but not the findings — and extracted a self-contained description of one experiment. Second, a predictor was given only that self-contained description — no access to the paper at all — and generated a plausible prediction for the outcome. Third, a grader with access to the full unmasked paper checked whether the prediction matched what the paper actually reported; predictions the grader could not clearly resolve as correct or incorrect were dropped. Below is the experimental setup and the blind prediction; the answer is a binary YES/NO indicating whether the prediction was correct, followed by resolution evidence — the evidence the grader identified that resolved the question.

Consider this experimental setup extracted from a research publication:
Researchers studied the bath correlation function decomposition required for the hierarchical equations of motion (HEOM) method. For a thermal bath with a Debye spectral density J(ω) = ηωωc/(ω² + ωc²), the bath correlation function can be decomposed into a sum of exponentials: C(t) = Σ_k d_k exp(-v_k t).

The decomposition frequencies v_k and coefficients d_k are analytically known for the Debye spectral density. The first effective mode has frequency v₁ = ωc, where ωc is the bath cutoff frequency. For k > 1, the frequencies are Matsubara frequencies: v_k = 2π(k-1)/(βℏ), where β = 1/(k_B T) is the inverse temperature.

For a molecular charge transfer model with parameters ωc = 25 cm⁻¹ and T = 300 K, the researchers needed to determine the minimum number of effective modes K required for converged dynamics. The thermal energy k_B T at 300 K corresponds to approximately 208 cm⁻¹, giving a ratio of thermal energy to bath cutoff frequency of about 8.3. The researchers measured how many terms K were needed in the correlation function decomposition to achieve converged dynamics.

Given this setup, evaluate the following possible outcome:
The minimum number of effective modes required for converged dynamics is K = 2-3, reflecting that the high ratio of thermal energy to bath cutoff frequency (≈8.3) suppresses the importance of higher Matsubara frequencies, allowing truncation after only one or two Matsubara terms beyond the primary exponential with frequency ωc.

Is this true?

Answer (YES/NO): NO